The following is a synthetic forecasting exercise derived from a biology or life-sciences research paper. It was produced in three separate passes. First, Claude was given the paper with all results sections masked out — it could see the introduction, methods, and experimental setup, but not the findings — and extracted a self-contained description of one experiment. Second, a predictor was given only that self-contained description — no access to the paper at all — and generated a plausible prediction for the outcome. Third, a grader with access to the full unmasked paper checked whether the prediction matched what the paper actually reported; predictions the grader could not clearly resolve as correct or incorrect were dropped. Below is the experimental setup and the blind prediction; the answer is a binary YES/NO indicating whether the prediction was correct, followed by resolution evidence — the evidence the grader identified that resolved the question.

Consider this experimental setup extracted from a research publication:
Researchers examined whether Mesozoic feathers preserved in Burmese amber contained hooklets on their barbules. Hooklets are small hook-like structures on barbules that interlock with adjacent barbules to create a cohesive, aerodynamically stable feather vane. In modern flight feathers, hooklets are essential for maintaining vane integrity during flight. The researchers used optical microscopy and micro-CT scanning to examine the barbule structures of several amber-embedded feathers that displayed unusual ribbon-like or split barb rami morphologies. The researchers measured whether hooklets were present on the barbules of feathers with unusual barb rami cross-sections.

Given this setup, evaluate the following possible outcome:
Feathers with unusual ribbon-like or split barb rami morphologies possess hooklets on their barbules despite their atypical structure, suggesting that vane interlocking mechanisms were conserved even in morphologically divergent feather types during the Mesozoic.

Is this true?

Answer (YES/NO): NO